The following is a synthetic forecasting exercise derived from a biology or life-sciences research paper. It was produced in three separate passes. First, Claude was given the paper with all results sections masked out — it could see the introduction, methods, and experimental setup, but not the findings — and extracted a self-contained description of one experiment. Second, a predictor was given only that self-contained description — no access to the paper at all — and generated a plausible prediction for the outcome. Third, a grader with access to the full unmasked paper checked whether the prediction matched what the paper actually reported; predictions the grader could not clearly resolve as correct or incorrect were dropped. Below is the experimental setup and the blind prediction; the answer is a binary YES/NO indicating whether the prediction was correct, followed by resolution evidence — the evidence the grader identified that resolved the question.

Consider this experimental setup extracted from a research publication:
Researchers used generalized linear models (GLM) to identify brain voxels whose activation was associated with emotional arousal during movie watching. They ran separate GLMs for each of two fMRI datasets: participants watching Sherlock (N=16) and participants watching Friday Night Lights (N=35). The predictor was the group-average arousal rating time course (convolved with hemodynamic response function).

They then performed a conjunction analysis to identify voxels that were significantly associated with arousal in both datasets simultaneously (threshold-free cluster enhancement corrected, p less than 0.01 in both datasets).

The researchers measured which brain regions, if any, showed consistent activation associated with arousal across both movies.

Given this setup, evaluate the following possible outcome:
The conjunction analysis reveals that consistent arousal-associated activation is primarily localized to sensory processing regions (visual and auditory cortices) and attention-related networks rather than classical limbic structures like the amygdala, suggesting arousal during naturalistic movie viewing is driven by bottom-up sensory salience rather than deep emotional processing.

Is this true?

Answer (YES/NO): NO